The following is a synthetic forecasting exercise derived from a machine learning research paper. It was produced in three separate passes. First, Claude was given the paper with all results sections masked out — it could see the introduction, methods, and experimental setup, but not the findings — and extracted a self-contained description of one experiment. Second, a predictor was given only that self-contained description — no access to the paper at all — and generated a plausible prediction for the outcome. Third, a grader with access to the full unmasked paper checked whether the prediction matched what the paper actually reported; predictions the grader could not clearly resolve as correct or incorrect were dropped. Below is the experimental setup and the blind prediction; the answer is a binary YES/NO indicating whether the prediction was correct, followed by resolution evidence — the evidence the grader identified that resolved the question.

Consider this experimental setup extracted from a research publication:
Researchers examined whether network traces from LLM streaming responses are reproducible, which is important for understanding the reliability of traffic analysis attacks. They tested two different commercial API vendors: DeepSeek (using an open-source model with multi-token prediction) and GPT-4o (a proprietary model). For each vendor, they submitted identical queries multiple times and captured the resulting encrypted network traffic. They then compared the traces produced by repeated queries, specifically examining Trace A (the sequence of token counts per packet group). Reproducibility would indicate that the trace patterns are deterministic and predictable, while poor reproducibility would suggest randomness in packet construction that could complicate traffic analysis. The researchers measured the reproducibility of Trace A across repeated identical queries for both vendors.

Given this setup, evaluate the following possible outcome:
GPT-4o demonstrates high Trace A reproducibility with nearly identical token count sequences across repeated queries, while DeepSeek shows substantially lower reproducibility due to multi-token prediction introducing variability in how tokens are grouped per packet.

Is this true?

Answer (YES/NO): NO